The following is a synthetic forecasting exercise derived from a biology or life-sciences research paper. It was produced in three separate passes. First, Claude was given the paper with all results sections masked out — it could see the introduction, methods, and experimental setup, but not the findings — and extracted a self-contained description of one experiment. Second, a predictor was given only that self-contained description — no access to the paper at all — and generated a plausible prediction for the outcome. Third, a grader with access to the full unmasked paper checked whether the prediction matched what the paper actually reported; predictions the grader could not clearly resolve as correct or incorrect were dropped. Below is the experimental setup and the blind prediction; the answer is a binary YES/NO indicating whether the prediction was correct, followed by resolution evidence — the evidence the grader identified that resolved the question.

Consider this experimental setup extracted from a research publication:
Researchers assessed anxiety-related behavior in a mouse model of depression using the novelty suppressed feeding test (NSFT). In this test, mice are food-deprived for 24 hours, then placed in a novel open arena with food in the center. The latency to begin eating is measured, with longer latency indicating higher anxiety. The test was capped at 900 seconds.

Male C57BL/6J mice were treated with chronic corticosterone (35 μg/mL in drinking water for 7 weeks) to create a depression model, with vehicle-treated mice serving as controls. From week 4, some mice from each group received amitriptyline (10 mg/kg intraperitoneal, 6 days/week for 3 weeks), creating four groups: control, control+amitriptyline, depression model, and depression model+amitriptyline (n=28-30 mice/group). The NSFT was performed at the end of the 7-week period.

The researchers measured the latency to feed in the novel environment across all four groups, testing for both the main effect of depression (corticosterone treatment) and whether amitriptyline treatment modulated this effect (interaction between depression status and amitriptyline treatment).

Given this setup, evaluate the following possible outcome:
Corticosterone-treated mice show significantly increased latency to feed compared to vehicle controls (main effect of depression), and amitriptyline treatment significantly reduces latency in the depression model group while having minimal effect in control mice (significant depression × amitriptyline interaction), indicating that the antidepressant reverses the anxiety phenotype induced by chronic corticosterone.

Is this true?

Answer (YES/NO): YES